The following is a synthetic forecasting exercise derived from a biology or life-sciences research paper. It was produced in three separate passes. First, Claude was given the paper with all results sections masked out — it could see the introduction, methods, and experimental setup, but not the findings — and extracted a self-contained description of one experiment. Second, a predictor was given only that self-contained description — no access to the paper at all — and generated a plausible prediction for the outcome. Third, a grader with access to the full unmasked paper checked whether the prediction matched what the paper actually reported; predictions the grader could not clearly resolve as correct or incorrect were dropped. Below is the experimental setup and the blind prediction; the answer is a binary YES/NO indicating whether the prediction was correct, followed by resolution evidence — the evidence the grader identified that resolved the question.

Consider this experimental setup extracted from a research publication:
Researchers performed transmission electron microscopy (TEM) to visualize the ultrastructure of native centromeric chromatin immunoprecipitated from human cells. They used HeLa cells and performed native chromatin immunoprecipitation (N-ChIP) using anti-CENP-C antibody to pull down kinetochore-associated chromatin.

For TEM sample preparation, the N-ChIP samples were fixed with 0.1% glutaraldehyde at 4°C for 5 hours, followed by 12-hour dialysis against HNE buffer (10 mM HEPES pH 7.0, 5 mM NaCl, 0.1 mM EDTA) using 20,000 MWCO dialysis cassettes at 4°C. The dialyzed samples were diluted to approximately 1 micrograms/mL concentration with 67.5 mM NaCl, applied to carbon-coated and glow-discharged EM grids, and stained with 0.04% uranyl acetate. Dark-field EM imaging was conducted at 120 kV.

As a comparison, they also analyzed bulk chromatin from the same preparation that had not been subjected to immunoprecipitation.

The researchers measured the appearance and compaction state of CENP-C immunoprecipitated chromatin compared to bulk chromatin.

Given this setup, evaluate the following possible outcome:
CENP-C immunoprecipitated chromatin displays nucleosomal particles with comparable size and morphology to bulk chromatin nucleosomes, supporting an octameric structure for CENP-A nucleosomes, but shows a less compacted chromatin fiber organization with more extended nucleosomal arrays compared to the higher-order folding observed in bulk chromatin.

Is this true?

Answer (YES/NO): NO